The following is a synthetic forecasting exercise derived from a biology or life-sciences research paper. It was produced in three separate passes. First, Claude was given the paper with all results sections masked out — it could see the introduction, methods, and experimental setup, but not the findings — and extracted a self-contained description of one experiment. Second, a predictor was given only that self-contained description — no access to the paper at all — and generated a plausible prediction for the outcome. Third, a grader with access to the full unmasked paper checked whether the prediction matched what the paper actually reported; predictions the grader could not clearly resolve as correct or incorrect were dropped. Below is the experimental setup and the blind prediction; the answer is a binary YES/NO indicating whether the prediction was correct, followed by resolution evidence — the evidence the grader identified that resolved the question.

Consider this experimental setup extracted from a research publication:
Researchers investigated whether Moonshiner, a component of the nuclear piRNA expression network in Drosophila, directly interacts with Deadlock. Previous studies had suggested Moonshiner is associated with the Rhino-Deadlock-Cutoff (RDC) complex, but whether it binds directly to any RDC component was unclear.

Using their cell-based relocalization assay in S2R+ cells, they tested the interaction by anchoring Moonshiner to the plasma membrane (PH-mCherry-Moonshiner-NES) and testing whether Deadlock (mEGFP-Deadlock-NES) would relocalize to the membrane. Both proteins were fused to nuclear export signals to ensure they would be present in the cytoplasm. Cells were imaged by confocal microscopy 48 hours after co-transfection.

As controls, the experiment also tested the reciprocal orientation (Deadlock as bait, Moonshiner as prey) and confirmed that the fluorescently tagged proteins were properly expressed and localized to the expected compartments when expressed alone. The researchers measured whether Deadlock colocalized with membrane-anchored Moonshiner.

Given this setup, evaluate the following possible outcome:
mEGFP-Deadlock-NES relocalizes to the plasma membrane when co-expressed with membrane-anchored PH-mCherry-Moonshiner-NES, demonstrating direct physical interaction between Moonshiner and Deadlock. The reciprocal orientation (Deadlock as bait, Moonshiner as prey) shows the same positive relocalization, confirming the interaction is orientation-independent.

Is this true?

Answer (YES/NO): NO